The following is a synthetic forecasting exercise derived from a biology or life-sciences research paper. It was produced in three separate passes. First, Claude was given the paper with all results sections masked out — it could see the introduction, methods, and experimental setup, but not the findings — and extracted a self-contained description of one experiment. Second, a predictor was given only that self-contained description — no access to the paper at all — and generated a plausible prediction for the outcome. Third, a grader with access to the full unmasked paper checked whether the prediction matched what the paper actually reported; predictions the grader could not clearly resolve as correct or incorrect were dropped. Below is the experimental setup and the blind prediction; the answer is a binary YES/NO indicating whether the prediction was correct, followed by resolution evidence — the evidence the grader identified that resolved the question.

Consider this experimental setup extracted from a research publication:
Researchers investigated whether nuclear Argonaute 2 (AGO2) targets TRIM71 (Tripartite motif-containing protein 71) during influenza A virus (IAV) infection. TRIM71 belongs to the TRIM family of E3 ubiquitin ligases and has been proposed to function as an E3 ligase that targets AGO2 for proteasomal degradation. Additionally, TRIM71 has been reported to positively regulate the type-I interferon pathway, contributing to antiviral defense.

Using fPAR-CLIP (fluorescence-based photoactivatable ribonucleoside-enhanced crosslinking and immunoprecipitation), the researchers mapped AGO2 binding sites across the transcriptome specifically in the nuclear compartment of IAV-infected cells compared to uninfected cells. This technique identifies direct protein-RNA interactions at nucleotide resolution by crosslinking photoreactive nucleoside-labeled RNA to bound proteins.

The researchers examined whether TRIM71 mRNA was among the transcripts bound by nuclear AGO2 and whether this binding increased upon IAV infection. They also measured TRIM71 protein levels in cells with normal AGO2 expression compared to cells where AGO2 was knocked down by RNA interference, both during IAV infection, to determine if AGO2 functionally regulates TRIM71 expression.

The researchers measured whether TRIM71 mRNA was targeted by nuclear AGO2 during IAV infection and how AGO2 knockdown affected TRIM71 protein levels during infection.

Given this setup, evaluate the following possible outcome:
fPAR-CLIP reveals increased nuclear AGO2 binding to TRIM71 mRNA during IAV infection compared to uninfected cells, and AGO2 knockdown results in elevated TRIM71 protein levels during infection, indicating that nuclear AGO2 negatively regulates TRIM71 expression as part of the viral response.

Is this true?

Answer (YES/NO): YES